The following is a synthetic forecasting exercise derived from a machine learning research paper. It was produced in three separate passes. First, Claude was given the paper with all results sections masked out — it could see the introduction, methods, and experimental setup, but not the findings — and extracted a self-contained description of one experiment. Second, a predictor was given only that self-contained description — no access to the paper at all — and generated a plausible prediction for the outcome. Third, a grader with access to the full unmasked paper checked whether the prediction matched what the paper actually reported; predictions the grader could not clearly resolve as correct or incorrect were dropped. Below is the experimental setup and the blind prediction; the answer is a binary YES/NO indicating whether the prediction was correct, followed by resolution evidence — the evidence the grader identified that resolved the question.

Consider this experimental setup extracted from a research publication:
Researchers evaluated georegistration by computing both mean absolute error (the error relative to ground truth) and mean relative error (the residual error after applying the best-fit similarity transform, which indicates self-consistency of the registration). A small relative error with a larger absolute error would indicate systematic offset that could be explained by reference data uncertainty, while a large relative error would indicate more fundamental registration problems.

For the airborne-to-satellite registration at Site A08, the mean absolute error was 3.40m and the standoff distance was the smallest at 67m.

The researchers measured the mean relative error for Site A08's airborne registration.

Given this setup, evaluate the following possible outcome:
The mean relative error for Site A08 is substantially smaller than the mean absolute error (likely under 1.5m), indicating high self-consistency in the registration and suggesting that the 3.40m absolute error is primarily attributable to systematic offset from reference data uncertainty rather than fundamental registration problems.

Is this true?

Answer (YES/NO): NO